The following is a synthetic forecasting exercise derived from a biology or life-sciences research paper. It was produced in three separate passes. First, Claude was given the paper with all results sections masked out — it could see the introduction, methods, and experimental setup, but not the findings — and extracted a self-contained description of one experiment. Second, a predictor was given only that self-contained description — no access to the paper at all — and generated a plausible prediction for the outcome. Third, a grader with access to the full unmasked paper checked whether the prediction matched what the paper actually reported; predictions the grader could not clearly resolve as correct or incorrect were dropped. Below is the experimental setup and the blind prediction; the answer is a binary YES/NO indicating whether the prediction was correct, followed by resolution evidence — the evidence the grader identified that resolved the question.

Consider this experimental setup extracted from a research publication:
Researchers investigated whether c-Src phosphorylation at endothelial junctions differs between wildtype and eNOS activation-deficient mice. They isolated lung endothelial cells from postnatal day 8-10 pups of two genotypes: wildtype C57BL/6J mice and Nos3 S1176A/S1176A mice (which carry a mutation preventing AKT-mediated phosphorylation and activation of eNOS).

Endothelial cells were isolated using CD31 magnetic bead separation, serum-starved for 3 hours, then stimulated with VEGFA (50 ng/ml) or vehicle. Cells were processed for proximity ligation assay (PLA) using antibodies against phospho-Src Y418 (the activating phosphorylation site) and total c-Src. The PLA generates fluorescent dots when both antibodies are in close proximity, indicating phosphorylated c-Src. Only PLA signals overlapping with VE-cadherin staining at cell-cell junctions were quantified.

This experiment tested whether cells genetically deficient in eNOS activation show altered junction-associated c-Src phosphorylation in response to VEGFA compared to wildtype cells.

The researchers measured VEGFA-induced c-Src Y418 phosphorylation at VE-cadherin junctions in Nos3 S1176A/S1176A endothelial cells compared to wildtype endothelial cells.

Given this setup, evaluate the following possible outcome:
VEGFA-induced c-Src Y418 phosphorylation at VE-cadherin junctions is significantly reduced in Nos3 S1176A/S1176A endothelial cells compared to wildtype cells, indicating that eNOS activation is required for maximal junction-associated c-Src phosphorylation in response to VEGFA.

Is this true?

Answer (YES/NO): YES